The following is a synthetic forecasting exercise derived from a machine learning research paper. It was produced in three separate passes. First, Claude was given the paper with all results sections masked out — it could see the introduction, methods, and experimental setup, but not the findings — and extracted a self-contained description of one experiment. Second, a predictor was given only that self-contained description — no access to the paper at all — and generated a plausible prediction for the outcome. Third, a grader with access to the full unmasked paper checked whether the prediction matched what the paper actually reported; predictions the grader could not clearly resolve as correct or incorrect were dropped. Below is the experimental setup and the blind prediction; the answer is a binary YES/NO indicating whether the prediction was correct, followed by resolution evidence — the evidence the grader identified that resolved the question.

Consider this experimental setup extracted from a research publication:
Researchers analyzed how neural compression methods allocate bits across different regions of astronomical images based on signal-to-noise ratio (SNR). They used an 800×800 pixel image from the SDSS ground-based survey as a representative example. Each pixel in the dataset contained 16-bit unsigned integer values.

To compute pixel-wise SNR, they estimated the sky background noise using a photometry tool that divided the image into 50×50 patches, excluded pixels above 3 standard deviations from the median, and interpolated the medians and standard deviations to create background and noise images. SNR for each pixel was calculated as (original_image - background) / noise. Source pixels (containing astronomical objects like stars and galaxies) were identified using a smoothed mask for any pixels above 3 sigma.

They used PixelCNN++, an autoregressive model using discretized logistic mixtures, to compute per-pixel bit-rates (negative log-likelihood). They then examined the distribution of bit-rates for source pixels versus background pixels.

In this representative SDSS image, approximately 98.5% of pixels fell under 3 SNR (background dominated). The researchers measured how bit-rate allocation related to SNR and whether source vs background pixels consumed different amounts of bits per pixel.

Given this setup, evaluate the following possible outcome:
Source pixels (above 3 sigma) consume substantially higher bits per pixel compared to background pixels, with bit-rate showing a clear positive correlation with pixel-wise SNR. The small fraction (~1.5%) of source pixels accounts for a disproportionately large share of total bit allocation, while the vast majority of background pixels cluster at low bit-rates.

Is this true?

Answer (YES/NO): NO